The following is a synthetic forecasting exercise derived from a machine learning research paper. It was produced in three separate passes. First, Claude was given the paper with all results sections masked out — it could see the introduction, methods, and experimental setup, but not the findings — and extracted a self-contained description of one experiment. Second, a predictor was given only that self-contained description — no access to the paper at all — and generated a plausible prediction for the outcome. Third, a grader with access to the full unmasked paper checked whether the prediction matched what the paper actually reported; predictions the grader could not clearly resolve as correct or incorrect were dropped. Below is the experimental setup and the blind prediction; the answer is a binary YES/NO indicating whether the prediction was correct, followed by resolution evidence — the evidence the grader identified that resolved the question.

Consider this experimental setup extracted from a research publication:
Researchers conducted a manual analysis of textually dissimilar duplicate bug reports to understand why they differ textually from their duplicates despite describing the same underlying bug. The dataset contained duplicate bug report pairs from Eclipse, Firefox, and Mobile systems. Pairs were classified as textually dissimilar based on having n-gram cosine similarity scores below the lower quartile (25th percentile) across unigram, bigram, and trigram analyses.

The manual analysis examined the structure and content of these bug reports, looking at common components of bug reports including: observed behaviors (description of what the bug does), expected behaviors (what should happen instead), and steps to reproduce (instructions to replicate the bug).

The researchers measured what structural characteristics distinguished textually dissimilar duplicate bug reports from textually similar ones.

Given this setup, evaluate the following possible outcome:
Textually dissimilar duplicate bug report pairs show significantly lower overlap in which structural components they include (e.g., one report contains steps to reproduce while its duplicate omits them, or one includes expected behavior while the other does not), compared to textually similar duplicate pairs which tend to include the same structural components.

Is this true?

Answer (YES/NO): NO